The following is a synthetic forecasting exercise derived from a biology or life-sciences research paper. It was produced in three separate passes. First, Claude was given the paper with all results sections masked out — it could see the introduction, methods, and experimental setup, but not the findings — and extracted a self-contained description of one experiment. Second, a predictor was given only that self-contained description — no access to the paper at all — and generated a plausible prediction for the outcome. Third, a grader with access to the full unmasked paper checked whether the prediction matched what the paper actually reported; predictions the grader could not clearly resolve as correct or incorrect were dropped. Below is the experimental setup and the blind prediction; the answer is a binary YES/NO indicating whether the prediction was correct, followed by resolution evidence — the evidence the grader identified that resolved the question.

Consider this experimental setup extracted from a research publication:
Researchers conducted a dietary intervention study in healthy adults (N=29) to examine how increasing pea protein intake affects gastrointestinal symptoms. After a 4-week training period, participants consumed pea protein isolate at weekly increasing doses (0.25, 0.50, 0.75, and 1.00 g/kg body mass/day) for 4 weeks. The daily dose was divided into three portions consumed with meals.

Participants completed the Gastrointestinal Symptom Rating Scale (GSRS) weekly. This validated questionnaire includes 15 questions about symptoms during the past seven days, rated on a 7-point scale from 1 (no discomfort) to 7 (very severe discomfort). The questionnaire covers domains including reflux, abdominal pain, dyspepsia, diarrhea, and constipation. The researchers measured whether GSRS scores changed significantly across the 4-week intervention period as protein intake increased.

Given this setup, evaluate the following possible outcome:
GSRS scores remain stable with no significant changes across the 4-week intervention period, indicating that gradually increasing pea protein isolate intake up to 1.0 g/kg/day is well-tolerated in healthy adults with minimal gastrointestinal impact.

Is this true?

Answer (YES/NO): YES